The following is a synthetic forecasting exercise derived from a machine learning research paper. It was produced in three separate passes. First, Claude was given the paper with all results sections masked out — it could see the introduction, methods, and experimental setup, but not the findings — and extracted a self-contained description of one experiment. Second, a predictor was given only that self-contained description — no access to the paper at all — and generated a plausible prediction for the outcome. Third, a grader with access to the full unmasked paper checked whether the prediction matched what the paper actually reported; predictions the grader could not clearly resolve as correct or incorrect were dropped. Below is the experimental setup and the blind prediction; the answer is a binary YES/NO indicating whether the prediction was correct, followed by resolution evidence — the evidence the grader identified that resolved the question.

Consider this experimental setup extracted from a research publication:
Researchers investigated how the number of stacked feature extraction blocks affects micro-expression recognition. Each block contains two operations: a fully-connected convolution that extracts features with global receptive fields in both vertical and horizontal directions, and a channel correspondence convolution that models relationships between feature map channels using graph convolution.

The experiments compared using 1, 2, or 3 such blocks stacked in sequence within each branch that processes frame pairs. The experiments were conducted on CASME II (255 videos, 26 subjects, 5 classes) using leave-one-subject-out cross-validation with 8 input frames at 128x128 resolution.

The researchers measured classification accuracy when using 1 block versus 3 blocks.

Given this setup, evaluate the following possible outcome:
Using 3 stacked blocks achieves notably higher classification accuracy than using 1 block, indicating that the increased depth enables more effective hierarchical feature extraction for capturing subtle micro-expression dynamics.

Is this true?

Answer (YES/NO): NO